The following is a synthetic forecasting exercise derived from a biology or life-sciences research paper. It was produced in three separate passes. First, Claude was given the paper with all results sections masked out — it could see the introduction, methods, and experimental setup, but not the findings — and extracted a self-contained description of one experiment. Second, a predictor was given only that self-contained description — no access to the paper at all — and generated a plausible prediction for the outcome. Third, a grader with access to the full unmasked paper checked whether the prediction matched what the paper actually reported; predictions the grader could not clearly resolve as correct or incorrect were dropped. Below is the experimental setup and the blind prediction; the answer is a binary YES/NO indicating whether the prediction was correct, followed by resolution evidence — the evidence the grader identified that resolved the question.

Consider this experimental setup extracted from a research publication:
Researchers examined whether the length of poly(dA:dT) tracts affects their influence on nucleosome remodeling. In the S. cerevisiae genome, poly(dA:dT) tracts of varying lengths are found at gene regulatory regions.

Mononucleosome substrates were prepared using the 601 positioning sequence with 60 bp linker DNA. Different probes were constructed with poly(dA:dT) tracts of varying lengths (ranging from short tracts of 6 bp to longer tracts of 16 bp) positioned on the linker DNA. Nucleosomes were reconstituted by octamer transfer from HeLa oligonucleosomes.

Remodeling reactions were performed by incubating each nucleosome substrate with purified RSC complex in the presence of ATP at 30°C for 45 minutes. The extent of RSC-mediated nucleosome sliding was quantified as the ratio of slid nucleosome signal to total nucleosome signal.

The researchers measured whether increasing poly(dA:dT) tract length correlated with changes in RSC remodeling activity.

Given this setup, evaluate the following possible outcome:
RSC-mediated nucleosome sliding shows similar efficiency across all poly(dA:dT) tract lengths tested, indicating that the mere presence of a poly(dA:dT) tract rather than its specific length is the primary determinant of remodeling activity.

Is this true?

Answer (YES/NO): NO